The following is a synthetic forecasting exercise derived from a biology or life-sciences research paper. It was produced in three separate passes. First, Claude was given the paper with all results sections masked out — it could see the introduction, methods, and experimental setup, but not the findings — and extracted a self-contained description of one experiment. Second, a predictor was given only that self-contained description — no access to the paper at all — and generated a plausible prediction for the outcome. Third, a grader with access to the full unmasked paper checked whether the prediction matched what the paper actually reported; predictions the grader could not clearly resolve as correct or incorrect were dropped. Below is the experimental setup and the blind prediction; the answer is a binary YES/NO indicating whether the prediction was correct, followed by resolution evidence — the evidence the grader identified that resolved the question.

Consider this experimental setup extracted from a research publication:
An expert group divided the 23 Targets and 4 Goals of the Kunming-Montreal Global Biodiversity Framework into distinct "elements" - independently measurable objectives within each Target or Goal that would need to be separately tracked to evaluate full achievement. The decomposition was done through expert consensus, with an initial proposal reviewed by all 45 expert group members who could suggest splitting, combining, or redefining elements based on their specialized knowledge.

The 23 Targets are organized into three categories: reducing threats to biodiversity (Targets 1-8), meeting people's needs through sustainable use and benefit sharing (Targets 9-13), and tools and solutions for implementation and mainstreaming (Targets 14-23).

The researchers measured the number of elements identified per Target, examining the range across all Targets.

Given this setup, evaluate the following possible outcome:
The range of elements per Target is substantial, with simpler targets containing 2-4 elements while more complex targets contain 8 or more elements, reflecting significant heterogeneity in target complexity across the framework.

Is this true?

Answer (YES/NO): NO